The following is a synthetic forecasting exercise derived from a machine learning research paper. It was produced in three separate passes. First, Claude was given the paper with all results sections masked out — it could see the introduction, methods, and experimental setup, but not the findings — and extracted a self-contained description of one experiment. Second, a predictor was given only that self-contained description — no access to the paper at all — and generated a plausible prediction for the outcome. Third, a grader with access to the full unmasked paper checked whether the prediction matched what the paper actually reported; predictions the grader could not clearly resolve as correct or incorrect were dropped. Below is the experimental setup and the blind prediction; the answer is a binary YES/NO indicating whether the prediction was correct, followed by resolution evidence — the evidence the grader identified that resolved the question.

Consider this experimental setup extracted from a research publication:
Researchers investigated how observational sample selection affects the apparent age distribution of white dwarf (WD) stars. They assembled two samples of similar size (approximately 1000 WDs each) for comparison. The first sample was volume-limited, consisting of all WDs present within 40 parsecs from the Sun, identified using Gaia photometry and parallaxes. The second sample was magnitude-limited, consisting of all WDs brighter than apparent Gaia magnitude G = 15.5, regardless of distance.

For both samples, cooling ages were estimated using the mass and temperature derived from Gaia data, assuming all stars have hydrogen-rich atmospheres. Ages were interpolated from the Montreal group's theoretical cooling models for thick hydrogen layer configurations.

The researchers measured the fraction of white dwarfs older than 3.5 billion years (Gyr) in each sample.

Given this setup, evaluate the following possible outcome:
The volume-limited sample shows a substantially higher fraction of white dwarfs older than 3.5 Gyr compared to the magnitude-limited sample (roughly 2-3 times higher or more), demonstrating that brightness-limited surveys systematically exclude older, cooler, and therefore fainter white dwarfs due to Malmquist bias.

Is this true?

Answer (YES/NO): YES